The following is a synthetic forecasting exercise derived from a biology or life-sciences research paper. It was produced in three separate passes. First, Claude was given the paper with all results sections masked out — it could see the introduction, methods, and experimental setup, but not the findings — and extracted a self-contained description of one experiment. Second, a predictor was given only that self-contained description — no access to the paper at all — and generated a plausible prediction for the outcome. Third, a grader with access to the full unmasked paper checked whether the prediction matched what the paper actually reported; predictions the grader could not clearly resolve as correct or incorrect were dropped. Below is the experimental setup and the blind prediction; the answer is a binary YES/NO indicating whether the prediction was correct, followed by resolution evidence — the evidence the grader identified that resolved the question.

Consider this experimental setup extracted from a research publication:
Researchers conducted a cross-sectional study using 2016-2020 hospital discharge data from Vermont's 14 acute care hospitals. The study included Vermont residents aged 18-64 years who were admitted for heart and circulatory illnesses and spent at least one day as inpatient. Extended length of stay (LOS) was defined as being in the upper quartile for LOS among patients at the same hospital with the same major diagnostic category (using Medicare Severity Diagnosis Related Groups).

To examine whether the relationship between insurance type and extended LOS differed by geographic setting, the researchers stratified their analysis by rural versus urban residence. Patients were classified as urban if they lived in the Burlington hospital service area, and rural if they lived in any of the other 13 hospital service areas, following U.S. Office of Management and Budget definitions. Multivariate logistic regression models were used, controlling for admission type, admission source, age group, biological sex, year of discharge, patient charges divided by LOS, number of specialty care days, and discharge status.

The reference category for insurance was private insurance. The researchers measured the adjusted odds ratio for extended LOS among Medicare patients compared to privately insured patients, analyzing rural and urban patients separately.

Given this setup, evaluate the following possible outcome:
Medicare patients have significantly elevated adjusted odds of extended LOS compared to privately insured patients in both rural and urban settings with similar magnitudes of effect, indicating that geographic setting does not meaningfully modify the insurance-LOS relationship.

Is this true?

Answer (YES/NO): NO